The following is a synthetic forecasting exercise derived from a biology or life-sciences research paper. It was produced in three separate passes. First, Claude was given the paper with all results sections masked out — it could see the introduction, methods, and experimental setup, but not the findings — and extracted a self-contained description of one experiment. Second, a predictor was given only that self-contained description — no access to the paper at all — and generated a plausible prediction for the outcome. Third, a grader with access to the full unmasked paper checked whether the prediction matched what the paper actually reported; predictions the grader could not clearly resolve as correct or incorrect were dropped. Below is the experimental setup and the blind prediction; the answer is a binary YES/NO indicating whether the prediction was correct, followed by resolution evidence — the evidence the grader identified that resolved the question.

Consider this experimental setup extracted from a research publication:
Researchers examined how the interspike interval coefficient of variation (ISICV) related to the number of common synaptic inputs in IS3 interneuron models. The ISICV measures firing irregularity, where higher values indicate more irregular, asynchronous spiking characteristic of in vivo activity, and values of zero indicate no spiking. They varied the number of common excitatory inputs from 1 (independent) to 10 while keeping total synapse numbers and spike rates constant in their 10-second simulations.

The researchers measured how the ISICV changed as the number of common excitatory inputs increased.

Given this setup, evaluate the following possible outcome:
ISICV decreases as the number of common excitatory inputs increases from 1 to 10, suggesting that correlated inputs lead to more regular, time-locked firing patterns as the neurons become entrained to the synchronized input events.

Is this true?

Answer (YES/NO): NO